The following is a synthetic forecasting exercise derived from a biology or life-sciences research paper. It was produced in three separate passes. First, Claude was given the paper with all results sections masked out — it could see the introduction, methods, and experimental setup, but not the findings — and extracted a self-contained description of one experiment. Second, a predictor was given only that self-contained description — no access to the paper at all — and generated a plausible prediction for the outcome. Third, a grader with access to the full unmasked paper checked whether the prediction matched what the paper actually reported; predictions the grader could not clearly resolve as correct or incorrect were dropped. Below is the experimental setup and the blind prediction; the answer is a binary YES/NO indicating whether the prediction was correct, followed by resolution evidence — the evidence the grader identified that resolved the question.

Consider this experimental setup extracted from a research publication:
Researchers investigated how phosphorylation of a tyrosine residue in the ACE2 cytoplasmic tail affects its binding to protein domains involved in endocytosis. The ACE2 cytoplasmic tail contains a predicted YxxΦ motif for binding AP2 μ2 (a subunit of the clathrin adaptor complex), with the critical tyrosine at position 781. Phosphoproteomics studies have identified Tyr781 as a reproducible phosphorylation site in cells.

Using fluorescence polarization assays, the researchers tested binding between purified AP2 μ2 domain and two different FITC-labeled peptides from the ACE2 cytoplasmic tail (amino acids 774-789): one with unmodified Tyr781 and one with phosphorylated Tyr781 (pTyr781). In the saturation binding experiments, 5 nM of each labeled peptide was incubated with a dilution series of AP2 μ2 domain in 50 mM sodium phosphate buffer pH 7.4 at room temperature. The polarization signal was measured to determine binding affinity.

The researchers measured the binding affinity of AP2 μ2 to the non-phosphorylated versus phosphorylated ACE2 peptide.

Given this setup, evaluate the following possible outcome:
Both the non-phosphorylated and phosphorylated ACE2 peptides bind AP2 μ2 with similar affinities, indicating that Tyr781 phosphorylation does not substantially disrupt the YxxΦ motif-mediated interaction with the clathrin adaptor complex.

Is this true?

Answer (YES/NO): NO